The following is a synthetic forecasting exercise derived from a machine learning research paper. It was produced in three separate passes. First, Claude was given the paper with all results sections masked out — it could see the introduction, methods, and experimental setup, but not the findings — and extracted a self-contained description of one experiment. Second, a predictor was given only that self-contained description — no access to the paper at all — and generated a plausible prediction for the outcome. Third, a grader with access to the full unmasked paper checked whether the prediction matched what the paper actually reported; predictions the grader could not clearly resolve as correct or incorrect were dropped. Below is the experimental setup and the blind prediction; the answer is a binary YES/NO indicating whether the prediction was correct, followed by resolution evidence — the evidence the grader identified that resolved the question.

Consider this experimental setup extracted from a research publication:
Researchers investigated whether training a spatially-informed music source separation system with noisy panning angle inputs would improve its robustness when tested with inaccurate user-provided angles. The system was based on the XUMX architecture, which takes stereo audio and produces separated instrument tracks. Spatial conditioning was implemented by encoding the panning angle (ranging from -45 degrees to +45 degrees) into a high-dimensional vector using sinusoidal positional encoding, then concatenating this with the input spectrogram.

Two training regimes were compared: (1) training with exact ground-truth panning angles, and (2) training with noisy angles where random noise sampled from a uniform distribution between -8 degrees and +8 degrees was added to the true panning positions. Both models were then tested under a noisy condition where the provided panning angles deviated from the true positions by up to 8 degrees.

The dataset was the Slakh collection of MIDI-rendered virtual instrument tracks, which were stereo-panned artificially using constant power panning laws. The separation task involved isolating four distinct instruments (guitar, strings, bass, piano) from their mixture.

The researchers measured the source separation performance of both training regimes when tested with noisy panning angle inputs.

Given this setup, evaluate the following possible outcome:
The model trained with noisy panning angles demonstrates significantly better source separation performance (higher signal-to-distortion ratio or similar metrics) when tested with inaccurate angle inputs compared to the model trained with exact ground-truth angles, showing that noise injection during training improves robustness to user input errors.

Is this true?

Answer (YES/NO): NO